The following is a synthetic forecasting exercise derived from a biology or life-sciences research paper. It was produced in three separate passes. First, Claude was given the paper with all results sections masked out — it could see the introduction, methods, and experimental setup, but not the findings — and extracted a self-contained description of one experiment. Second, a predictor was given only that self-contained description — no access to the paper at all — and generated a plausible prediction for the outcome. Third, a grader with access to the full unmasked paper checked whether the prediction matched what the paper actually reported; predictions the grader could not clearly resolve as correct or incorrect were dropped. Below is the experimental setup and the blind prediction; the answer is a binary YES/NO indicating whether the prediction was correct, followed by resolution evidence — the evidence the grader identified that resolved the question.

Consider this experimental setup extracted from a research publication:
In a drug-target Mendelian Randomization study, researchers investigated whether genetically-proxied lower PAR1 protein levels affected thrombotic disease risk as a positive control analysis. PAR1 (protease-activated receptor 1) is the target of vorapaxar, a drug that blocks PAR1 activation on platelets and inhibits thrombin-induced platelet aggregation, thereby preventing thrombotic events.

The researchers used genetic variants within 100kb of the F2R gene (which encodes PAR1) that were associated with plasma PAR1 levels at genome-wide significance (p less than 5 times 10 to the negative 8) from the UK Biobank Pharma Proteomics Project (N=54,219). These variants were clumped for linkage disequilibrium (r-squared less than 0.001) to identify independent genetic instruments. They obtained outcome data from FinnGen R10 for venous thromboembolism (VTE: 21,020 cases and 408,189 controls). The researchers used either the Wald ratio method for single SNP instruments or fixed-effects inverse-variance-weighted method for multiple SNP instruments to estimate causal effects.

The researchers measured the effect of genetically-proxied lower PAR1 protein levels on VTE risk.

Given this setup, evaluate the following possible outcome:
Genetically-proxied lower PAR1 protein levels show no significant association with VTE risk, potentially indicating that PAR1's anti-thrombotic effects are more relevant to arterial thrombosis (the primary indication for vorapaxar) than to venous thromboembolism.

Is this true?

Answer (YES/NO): NO